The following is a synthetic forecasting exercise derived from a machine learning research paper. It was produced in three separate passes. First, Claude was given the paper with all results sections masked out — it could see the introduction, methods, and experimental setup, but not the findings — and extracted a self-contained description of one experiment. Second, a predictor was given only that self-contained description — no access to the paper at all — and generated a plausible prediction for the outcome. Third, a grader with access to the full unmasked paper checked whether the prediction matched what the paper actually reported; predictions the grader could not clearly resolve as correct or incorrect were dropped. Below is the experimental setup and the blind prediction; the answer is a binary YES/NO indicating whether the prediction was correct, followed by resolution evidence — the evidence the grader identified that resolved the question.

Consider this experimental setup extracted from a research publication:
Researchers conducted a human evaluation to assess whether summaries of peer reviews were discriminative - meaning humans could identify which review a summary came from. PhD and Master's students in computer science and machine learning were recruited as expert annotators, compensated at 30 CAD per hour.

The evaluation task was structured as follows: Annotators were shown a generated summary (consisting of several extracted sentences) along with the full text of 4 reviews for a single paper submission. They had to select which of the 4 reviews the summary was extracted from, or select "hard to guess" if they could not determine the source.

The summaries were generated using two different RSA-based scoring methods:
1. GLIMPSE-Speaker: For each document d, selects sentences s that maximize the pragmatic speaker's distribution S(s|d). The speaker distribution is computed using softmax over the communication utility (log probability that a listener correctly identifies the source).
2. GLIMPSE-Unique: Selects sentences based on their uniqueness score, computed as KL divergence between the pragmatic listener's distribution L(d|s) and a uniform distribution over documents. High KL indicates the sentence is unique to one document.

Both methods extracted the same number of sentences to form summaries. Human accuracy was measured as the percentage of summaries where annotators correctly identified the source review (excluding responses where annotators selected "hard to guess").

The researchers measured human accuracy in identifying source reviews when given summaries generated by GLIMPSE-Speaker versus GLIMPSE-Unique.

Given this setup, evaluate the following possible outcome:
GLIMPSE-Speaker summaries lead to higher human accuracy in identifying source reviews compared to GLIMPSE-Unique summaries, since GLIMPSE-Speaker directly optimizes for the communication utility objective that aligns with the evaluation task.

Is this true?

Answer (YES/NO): NO